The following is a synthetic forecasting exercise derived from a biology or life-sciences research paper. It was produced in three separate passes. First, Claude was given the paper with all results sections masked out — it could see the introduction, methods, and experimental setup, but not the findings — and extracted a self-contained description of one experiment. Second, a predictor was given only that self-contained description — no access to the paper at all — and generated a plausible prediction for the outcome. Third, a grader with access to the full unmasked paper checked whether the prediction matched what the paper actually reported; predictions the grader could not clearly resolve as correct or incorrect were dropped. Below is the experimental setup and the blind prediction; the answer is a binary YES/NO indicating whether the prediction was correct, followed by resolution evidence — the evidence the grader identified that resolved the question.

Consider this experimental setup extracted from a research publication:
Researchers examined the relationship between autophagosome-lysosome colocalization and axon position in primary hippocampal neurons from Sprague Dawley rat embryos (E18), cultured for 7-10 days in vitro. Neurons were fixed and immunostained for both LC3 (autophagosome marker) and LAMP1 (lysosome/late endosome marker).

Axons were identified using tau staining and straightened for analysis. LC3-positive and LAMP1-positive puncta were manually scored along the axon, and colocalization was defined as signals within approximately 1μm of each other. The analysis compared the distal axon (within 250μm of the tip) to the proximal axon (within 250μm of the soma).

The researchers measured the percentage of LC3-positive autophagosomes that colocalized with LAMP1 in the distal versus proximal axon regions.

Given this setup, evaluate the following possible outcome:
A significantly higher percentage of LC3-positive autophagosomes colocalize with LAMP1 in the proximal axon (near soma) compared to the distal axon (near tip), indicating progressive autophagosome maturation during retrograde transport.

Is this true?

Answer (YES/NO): YES